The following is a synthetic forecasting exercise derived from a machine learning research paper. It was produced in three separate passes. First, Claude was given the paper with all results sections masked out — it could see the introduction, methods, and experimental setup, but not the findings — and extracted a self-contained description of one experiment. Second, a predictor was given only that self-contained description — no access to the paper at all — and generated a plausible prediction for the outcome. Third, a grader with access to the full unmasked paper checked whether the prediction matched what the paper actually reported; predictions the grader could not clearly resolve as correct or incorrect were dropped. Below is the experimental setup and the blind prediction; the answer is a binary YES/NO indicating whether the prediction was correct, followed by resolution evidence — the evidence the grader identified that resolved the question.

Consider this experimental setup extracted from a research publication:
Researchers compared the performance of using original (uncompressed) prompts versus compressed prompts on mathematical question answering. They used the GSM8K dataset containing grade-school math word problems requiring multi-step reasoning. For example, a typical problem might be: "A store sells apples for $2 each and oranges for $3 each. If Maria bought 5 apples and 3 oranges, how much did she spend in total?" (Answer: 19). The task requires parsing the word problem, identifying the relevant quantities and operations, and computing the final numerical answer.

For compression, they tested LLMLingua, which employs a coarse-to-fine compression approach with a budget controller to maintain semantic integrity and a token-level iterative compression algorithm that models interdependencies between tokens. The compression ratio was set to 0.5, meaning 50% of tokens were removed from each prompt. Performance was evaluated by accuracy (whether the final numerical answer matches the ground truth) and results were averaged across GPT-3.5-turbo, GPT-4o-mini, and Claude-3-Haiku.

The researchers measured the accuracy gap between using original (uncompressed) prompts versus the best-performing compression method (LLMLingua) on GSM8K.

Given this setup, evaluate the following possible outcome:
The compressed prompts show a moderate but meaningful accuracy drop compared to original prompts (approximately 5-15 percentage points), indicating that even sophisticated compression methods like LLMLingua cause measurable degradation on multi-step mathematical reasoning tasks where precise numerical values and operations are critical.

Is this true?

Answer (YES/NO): NO